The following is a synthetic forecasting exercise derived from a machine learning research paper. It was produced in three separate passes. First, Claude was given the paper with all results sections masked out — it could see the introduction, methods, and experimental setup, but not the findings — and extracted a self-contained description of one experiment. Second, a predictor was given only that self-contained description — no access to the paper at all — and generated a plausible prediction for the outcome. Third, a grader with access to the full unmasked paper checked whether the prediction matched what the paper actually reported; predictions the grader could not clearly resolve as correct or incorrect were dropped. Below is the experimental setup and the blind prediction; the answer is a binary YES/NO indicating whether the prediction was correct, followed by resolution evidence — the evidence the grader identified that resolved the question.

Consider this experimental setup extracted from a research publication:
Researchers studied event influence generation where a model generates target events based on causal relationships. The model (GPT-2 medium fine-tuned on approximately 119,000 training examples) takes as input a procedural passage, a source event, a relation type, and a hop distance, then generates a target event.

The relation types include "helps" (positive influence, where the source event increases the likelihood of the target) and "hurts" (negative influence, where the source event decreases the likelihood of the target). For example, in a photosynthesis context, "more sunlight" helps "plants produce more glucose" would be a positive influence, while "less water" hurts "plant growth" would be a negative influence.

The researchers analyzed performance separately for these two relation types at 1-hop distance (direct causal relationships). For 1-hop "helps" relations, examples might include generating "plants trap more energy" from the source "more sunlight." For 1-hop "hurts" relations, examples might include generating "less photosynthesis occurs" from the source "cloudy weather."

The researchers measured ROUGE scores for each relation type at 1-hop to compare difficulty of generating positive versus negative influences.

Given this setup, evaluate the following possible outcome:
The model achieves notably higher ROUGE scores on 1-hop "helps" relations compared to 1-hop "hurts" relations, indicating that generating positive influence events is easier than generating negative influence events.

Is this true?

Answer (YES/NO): YES